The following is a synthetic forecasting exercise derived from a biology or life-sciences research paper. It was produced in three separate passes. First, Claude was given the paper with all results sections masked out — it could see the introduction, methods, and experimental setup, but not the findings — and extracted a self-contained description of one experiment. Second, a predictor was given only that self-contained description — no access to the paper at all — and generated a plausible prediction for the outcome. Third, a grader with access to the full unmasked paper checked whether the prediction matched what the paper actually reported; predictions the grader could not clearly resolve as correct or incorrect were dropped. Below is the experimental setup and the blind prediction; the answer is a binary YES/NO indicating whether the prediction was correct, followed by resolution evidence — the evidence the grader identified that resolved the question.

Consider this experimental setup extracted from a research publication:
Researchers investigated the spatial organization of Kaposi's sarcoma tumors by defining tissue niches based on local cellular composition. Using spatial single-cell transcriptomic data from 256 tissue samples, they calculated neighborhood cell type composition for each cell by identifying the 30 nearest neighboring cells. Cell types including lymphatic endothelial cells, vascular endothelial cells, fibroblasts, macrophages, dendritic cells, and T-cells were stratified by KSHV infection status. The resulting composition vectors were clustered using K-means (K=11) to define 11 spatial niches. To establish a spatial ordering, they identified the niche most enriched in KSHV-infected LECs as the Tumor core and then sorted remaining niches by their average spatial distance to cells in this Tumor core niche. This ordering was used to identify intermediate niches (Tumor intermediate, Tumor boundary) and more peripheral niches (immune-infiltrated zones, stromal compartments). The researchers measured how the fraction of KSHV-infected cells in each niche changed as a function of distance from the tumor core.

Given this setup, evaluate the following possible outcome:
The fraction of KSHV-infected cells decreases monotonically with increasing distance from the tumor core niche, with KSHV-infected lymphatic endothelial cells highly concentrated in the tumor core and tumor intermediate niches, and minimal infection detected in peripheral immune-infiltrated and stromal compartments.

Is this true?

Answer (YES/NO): YES